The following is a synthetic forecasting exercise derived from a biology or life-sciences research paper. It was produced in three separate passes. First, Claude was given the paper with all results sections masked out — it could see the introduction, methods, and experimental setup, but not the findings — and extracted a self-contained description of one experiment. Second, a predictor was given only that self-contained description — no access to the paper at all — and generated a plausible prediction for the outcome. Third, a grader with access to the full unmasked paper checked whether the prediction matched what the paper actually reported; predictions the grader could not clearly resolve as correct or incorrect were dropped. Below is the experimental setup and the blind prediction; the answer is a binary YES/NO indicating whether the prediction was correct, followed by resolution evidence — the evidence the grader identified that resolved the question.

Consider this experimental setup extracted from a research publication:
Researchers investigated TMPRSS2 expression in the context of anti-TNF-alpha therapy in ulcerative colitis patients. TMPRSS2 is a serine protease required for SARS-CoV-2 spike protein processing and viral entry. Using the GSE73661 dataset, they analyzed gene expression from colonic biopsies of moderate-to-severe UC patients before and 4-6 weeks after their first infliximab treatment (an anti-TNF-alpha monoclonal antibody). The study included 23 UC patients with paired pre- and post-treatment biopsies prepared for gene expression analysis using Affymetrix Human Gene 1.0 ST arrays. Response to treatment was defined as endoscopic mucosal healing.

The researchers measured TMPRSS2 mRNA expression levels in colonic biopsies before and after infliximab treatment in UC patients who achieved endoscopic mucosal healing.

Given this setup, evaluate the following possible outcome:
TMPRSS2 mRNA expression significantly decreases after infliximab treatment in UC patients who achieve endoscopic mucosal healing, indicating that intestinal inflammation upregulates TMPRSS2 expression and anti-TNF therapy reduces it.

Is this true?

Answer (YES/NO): NO